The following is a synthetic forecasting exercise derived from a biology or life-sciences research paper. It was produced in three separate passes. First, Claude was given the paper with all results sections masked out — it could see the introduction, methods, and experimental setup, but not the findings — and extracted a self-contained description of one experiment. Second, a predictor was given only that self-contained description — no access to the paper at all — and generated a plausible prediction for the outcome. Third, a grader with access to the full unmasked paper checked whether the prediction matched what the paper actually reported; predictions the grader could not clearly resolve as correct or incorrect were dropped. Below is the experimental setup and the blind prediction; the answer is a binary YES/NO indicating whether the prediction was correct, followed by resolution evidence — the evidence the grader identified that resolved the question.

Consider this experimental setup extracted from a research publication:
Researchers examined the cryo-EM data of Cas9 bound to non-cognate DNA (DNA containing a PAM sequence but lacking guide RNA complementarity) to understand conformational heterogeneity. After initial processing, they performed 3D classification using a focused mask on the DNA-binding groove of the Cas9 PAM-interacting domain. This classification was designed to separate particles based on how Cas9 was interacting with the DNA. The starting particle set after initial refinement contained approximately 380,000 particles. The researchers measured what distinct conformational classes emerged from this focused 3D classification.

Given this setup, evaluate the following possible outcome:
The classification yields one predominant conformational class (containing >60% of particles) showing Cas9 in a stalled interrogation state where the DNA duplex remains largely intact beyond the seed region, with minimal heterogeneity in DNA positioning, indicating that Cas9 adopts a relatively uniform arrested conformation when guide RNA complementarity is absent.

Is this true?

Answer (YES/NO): NO